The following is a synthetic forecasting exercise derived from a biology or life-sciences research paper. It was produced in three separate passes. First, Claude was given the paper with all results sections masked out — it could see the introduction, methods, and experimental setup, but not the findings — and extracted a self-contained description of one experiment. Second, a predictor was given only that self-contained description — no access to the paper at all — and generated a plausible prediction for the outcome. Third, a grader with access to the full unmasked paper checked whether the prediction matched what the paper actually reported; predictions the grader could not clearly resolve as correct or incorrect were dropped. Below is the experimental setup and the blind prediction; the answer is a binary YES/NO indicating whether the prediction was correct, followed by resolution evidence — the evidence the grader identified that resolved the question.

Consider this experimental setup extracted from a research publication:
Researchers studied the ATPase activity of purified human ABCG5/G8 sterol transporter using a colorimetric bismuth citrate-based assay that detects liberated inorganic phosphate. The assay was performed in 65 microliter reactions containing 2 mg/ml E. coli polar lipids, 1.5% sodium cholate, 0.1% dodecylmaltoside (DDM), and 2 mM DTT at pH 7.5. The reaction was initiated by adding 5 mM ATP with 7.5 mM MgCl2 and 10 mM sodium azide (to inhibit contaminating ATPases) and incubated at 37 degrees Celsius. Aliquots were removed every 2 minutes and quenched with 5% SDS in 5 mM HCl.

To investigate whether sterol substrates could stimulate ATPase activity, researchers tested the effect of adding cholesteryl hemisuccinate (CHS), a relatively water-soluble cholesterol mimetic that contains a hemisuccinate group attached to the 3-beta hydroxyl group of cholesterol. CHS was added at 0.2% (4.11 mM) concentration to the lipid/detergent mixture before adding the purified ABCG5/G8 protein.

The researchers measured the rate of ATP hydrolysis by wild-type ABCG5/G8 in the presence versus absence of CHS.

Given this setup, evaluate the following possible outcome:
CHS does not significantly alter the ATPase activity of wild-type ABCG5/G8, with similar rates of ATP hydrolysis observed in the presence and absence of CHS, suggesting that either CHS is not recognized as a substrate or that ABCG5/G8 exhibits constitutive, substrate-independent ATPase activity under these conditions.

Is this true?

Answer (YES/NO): NO